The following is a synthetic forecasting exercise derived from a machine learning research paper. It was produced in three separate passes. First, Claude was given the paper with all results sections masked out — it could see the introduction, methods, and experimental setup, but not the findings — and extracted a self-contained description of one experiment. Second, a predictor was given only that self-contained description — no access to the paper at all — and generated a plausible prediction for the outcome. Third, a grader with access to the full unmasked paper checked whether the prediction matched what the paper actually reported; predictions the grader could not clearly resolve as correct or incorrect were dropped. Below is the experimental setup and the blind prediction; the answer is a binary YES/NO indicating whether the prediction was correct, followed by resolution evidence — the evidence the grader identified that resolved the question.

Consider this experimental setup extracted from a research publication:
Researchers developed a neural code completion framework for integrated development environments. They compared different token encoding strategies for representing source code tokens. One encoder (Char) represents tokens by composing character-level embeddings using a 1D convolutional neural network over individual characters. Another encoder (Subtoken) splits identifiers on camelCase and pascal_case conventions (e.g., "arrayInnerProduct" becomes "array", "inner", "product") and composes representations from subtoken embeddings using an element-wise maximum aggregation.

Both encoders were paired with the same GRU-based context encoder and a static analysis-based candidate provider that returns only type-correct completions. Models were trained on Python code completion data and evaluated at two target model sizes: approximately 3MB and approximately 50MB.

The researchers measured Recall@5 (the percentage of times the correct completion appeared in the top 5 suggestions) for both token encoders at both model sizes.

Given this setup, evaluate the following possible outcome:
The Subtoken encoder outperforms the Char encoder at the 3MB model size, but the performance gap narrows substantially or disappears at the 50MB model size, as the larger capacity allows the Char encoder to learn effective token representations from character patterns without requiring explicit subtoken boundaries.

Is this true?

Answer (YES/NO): NO